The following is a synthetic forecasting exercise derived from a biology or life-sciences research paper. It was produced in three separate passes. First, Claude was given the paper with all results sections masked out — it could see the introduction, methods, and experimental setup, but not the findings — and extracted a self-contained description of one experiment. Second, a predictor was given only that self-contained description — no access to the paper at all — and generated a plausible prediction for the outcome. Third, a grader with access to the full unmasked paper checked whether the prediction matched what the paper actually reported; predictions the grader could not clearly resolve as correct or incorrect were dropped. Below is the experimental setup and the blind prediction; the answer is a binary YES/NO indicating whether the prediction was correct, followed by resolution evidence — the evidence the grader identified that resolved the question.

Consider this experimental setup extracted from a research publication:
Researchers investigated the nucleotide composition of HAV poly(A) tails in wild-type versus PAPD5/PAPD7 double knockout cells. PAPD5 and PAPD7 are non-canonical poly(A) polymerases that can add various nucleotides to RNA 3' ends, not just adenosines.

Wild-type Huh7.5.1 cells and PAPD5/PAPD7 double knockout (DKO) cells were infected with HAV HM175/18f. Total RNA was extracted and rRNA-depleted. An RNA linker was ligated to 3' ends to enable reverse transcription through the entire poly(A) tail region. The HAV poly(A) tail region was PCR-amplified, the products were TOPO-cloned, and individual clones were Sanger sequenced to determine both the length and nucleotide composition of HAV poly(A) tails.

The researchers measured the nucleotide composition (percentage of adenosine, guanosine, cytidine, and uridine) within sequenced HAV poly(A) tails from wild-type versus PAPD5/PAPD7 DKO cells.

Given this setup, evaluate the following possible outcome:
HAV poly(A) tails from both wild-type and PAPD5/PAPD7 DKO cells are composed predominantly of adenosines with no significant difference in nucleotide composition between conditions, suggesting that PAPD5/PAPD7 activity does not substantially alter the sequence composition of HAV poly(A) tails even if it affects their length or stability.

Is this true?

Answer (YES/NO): YES